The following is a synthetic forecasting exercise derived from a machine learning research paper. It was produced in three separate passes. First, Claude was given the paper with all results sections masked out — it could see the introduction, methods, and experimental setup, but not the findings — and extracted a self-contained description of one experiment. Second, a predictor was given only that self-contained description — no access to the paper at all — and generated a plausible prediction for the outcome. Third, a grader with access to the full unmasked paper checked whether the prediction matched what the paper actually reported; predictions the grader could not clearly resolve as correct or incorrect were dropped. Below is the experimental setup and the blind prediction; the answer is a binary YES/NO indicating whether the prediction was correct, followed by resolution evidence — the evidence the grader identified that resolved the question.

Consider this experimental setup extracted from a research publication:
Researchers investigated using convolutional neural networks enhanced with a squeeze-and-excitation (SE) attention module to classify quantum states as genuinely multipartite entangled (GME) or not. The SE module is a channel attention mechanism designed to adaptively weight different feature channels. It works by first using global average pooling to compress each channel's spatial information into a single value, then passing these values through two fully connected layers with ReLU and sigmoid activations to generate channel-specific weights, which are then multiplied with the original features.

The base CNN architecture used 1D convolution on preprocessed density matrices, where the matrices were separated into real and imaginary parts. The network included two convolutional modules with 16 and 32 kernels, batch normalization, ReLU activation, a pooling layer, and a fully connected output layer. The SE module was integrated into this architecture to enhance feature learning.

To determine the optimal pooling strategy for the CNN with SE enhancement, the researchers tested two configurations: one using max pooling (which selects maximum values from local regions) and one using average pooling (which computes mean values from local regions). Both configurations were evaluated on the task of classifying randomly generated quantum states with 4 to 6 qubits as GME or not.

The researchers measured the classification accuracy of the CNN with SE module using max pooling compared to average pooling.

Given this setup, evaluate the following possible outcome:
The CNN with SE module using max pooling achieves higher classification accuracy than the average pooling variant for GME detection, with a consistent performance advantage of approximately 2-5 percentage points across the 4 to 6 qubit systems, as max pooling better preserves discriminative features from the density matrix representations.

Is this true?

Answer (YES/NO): NO